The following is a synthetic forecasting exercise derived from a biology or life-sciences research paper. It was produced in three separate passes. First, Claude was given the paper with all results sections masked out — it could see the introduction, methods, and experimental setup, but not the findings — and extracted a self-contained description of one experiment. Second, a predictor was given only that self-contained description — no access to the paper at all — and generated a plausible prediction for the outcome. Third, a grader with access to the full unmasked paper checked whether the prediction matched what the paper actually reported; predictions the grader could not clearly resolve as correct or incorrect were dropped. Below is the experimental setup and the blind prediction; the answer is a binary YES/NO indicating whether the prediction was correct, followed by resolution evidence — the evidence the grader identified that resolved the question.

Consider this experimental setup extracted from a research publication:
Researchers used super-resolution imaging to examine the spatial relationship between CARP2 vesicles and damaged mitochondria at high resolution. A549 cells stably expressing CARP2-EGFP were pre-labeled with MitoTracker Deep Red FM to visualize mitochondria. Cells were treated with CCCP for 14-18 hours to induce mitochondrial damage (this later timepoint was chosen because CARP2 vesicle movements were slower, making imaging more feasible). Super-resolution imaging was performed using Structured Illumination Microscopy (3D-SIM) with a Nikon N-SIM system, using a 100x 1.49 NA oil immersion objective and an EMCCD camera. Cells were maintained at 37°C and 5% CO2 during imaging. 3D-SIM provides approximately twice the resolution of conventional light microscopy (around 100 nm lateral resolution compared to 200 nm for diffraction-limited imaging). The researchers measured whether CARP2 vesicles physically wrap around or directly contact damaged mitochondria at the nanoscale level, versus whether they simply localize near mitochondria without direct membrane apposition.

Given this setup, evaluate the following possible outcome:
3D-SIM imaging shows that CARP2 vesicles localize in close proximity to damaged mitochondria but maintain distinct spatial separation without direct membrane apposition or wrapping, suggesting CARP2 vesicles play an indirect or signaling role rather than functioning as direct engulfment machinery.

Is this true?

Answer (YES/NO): NO